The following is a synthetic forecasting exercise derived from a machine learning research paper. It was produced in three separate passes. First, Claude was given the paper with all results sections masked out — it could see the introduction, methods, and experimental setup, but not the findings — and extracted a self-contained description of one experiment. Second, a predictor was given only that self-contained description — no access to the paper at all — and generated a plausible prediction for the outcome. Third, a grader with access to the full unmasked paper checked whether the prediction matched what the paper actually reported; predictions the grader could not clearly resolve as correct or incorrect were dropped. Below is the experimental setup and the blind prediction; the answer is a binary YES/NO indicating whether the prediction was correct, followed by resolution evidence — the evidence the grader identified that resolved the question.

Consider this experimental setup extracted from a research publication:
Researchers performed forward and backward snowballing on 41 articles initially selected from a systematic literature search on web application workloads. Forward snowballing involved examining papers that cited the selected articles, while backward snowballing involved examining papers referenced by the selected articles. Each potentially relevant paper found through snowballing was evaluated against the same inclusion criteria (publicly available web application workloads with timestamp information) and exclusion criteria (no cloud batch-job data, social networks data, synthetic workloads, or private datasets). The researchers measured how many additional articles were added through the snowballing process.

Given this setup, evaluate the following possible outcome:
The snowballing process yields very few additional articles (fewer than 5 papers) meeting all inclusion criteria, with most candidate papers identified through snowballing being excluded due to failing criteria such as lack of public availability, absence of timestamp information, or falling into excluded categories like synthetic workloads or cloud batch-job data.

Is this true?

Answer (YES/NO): NO